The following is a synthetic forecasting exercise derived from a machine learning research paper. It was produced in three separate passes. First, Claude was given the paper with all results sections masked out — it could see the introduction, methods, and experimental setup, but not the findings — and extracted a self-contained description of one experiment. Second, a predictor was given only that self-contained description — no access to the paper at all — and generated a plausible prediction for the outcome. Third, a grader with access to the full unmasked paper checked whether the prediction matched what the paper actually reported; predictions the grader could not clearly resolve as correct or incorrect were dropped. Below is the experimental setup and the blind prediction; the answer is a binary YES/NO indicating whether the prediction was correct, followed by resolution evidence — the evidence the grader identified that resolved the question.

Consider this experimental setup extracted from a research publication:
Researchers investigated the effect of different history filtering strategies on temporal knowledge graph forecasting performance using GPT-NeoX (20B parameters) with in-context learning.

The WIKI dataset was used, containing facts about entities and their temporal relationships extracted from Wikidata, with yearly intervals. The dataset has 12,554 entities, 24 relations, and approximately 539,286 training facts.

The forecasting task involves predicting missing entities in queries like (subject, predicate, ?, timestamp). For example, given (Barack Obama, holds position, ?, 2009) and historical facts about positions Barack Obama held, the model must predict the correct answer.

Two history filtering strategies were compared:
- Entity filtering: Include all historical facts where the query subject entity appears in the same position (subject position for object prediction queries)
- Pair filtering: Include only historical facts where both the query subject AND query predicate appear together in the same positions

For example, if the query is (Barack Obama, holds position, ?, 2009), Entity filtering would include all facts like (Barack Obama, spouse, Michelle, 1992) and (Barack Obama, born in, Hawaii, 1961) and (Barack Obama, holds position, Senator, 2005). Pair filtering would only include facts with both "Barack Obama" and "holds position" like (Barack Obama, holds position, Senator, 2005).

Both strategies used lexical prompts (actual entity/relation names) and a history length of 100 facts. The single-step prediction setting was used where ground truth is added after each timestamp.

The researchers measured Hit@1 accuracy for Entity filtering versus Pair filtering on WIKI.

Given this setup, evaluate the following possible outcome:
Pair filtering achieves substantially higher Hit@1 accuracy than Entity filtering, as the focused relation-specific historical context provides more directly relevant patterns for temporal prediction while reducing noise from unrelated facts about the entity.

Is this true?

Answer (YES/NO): NO